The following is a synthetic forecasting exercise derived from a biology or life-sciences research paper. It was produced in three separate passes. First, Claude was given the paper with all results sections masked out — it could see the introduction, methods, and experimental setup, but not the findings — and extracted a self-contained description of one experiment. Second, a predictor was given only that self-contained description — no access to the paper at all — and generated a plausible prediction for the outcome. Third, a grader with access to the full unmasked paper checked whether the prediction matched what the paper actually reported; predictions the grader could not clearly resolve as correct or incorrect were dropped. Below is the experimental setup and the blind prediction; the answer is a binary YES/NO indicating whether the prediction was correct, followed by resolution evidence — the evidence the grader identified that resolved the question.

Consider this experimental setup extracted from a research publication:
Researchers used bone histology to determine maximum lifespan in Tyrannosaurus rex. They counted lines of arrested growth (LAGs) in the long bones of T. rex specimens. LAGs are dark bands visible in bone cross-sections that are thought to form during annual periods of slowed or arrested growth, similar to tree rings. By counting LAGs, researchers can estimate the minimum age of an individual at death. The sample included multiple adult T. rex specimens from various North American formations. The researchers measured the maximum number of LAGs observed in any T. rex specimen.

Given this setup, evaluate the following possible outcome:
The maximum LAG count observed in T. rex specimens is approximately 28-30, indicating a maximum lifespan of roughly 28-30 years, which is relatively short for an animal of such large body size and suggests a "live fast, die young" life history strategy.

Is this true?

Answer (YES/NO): NO